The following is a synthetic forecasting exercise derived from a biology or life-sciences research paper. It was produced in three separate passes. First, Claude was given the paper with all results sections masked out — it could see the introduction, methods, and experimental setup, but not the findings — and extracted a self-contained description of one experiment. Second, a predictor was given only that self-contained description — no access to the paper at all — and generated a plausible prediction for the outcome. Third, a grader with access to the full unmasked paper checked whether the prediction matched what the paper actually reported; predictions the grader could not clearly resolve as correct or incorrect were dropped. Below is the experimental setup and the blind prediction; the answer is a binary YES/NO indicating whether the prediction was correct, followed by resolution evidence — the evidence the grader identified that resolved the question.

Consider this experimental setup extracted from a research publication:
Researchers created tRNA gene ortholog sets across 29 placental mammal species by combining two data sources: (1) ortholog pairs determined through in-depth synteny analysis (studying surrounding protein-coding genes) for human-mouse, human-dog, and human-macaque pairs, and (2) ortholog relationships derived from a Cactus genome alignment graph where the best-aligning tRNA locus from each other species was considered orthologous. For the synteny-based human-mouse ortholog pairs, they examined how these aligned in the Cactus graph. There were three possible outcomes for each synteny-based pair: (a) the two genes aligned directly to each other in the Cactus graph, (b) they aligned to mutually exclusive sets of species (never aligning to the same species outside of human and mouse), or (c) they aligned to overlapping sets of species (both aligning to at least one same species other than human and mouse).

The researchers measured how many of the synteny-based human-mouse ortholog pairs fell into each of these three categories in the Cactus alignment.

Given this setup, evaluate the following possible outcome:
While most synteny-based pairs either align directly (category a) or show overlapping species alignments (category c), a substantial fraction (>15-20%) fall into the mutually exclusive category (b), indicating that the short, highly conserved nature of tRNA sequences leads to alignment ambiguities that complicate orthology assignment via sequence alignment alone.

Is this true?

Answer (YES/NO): NO